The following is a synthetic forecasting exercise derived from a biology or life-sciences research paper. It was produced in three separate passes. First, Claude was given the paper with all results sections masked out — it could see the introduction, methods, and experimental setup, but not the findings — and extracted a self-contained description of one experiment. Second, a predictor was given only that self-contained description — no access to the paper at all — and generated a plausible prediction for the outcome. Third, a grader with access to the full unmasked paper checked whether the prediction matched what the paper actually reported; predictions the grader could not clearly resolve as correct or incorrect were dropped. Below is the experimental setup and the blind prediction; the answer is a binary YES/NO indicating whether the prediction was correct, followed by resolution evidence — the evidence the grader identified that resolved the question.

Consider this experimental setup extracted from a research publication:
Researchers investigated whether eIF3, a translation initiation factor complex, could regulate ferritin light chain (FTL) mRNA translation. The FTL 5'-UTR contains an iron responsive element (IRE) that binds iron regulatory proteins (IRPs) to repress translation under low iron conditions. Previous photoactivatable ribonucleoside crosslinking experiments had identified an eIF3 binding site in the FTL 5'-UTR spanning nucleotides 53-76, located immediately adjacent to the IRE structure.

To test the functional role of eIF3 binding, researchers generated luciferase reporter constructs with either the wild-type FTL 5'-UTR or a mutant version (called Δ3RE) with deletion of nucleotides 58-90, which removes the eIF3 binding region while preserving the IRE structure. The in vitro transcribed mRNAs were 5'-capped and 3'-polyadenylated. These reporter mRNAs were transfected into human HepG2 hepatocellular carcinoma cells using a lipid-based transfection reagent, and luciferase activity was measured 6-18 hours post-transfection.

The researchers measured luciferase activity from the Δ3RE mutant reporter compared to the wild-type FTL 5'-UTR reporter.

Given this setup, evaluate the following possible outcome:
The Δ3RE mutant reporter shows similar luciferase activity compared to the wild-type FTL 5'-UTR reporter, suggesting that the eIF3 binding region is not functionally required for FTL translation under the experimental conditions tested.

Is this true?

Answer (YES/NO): NO